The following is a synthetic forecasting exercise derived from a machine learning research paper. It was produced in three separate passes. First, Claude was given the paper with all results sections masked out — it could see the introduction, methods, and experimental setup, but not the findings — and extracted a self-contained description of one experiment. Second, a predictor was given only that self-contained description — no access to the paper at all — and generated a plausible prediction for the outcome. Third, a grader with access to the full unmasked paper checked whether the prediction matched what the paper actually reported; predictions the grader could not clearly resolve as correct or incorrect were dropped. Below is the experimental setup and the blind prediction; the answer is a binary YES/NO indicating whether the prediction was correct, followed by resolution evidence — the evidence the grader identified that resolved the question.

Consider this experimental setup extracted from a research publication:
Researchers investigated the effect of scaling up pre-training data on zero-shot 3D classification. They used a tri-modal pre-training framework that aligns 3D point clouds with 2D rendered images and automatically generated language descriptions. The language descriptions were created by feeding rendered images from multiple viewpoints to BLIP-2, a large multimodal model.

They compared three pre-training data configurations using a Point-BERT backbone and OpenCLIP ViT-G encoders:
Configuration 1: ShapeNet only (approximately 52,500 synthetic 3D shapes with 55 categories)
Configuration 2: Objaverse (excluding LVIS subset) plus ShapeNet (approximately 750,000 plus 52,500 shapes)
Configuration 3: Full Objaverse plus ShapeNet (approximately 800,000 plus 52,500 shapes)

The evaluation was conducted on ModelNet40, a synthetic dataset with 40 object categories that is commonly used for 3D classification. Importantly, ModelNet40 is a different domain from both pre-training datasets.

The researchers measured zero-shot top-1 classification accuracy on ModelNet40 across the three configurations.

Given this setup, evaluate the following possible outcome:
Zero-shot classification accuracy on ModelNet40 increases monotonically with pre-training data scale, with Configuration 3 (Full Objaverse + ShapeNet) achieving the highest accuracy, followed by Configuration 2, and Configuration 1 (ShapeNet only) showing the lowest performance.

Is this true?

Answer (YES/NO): YES